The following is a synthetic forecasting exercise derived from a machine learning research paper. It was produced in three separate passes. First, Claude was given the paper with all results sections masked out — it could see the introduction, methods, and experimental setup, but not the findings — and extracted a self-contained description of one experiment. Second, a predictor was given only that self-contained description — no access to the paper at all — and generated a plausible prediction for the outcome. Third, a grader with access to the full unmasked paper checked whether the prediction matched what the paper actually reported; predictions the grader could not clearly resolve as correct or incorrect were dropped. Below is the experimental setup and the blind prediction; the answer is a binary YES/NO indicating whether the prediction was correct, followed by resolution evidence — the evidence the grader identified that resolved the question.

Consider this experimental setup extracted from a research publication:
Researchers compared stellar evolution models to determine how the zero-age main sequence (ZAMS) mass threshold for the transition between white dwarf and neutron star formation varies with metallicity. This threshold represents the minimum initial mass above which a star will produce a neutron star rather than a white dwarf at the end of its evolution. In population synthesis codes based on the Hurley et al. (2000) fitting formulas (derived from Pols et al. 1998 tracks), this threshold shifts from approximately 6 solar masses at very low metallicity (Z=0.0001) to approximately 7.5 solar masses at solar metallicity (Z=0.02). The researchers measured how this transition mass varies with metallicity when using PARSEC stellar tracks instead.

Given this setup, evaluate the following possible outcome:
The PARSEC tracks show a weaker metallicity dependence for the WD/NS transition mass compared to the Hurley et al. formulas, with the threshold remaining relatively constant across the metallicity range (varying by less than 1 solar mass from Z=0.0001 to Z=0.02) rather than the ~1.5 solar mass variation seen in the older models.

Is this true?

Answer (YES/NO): NO